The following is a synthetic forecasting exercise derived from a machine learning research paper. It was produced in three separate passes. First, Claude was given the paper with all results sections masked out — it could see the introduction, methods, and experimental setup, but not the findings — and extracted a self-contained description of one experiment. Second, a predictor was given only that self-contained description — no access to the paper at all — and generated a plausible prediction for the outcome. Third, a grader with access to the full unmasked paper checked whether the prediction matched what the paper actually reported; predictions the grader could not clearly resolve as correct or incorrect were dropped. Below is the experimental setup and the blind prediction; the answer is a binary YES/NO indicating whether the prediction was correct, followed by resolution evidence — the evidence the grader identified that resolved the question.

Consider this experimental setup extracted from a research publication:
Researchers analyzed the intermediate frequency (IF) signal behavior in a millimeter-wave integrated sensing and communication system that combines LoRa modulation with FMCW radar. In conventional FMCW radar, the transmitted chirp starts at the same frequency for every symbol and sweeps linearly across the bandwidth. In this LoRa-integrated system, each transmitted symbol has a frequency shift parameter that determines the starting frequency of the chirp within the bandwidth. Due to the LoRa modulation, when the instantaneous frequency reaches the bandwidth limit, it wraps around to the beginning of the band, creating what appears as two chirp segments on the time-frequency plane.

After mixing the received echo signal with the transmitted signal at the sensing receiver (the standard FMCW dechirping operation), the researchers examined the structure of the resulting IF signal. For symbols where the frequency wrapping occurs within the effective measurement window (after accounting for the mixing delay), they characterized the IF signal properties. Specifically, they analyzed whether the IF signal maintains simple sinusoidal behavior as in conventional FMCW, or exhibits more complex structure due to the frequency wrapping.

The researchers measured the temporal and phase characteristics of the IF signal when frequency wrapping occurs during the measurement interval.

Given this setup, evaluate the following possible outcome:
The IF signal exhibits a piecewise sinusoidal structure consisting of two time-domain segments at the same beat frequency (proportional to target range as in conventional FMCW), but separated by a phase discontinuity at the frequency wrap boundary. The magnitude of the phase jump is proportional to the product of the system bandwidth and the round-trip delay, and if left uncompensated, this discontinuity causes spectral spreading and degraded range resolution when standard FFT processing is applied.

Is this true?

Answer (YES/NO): NO